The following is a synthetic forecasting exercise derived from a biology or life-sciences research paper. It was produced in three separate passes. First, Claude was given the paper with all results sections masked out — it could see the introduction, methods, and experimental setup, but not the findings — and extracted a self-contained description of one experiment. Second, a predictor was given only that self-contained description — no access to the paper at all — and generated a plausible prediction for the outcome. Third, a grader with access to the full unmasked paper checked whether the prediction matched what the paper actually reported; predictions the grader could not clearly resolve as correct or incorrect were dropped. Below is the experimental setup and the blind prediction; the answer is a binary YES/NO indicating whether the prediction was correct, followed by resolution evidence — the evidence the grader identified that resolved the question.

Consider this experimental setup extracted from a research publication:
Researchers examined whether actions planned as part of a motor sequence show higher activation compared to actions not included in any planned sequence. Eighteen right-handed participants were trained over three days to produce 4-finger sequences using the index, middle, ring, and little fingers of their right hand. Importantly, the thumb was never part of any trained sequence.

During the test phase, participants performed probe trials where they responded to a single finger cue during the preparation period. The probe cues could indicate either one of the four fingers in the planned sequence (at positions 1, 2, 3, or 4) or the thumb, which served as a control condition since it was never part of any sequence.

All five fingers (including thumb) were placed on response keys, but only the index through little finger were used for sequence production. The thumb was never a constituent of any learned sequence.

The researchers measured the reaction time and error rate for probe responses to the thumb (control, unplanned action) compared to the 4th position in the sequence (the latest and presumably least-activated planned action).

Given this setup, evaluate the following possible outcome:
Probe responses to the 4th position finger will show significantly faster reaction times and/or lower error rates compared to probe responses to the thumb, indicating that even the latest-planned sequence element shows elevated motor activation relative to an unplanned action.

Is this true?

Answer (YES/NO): YES